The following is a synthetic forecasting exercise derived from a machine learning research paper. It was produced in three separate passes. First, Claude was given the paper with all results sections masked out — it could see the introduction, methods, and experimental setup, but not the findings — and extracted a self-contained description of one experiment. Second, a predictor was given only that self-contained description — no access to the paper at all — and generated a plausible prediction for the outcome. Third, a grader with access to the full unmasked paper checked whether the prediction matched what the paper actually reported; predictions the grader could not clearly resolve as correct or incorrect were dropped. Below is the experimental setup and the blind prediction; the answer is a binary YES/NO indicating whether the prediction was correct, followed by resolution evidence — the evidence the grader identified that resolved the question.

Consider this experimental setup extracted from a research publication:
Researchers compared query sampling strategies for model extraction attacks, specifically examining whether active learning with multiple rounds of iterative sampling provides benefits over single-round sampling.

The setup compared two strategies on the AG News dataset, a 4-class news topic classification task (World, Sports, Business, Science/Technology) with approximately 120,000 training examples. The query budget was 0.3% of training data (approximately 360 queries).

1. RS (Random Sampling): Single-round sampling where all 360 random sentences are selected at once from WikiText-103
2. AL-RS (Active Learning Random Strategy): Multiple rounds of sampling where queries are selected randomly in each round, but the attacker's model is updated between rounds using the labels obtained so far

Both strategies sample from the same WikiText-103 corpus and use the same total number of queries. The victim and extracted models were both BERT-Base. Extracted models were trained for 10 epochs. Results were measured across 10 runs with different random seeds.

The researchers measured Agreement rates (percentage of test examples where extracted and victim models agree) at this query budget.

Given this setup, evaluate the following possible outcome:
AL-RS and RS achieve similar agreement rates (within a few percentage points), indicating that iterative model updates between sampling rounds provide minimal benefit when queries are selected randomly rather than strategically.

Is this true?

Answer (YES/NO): NO